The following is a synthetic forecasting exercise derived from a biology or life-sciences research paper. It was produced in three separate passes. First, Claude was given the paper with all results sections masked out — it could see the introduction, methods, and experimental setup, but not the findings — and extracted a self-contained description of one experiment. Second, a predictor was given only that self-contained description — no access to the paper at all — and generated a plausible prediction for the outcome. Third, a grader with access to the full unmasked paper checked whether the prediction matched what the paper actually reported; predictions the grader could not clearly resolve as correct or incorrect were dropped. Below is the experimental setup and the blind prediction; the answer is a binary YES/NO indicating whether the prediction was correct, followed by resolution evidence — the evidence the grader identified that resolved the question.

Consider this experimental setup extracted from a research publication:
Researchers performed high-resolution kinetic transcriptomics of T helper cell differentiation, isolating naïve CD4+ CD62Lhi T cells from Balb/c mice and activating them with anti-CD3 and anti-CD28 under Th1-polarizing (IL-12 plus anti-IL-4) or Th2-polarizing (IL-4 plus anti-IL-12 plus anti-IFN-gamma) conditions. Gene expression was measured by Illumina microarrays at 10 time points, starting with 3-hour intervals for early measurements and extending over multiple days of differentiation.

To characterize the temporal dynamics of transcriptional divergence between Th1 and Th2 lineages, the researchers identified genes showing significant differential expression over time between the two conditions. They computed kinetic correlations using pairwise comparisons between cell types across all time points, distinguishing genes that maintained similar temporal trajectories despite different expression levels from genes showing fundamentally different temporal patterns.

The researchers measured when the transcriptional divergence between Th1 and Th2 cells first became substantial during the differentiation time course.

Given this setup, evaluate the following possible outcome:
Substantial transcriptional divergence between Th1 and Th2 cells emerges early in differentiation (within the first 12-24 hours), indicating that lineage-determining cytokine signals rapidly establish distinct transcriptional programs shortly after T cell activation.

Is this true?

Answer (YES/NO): NO